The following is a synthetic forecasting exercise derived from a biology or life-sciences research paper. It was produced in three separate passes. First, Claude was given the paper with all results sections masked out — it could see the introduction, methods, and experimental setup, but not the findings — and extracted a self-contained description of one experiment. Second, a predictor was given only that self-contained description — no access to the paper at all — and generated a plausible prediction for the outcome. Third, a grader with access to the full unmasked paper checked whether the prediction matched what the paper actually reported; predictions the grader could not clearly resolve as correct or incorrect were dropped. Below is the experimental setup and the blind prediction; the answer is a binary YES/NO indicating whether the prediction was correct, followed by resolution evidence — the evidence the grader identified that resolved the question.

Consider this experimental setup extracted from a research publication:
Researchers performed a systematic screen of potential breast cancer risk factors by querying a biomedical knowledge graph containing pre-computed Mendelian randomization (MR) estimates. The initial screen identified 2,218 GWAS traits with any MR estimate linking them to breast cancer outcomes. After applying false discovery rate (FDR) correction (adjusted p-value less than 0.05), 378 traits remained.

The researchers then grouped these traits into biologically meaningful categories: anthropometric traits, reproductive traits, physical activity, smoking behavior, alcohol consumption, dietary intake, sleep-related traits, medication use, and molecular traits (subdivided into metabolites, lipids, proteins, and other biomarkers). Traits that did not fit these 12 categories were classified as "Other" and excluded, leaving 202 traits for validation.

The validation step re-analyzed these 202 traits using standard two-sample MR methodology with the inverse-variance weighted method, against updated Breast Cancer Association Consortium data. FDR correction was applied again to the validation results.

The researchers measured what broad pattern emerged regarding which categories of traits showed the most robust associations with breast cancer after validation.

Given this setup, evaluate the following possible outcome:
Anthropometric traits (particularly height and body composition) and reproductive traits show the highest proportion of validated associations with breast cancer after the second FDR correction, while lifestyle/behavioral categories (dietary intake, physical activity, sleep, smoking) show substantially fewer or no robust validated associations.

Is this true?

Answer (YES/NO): NO